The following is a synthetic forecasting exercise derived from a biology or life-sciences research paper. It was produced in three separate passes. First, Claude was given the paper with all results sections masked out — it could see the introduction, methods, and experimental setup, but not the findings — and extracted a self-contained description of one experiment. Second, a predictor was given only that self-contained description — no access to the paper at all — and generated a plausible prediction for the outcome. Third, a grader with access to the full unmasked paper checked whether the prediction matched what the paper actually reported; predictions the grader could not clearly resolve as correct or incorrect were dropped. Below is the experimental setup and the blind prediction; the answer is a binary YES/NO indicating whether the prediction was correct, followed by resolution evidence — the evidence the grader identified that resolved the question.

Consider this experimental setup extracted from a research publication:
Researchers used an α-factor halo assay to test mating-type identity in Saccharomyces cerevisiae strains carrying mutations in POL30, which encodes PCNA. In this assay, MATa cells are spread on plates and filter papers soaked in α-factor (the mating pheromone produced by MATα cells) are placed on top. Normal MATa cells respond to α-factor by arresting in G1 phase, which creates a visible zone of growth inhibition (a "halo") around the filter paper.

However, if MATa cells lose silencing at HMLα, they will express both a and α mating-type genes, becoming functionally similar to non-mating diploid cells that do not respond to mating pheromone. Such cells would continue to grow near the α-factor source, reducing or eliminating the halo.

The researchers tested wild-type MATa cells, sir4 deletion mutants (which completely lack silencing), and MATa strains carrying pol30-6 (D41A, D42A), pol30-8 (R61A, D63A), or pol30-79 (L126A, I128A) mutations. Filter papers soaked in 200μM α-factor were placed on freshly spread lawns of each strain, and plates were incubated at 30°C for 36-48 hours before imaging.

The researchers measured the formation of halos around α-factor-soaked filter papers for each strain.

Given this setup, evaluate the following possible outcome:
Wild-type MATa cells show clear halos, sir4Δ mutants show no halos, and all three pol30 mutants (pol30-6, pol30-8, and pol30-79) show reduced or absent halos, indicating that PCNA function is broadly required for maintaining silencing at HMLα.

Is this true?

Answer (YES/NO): NO